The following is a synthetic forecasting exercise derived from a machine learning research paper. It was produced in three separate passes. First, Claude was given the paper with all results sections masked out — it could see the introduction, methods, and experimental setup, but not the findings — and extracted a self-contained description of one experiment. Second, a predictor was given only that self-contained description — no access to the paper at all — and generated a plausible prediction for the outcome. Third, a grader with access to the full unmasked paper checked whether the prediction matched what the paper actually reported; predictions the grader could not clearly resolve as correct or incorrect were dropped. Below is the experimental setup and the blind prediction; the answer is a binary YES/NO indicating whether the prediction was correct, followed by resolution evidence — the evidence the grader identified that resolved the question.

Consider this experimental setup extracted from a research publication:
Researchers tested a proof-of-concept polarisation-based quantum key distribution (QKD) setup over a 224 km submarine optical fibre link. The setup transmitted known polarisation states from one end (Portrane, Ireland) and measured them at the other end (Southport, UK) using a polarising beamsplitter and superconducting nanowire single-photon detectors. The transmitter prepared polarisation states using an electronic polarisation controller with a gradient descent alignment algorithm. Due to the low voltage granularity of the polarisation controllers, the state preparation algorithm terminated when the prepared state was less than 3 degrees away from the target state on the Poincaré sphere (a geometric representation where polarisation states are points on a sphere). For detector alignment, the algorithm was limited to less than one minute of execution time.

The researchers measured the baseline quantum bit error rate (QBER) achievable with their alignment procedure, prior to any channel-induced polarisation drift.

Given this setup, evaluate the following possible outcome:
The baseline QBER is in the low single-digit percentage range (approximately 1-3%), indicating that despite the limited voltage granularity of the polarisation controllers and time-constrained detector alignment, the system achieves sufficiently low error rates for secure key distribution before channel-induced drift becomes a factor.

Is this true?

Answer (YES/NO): YES